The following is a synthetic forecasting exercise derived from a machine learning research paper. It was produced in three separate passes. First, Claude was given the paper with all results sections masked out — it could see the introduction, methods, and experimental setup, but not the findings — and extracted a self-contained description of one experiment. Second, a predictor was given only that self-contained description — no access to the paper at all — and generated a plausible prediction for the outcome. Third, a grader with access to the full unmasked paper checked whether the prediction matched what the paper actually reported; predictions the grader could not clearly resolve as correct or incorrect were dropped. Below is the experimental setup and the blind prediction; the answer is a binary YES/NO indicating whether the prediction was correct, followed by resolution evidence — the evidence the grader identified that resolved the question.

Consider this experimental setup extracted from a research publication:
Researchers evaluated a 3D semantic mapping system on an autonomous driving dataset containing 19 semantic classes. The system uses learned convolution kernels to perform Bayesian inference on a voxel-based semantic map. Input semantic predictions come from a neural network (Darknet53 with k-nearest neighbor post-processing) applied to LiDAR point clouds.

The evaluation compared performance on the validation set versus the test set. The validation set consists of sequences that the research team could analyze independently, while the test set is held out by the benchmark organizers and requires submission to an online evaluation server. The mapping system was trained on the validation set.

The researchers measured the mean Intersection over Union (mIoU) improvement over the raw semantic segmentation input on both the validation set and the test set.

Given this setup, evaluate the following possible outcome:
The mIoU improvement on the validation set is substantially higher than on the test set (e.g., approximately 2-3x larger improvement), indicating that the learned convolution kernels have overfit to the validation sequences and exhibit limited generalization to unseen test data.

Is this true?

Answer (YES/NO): NO